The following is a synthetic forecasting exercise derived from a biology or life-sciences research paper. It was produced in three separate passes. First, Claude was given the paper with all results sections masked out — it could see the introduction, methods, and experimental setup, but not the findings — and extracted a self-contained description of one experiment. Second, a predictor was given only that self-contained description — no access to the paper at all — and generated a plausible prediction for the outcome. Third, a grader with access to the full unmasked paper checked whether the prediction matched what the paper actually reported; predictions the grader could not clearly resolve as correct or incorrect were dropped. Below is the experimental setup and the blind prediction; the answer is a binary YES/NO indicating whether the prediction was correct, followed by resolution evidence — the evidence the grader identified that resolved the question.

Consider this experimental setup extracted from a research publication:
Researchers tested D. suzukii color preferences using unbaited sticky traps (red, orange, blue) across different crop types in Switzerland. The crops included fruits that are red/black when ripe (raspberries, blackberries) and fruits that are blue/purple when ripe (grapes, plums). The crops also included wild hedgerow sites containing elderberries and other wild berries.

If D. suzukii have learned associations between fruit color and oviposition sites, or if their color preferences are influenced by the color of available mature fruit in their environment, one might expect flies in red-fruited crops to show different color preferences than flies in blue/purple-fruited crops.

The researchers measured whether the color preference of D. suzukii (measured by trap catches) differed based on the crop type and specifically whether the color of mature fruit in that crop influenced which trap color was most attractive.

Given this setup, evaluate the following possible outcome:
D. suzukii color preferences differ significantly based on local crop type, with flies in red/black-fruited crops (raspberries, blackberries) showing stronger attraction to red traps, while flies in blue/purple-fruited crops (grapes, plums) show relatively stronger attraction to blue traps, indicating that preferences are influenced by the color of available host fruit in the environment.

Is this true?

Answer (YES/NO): NO